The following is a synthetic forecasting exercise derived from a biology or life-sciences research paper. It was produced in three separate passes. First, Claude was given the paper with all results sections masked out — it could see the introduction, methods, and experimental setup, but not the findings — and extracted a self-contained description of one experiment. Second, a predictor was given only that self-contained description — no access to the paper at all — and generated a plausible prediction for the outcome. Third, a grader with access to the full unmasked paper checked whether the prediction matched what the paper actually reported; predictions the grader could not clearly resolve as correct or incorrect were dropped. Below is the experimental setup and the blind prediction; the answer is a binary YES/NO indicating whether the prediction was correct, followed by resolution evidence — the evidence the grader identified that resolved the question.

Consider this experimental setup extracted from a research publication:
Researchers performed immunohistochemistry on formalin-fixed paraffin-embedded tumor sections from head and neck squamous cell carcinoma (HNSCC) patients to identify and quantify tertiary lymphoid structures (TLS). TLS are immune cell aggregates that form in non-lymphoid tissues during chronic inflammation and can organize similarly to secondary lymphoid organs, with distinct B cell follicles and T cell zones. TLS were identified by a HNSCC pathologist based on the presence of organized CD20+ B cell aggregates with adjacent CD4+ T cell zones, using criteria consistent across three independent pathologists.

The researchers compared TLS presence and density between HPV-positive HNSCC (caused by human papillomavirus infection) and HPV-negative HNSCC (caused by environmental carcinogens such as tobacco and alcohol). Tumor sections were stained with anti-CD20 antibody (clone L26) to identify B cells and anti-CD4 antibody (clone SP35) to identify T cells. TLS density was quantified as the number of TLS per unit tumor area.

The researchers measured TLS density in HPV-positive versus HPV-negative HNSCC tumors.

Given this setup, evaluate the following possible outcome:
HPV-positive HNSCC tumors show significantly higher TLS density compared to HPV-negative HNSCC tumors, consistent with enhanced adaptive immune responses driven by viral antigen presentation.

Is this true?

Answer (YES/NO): YES